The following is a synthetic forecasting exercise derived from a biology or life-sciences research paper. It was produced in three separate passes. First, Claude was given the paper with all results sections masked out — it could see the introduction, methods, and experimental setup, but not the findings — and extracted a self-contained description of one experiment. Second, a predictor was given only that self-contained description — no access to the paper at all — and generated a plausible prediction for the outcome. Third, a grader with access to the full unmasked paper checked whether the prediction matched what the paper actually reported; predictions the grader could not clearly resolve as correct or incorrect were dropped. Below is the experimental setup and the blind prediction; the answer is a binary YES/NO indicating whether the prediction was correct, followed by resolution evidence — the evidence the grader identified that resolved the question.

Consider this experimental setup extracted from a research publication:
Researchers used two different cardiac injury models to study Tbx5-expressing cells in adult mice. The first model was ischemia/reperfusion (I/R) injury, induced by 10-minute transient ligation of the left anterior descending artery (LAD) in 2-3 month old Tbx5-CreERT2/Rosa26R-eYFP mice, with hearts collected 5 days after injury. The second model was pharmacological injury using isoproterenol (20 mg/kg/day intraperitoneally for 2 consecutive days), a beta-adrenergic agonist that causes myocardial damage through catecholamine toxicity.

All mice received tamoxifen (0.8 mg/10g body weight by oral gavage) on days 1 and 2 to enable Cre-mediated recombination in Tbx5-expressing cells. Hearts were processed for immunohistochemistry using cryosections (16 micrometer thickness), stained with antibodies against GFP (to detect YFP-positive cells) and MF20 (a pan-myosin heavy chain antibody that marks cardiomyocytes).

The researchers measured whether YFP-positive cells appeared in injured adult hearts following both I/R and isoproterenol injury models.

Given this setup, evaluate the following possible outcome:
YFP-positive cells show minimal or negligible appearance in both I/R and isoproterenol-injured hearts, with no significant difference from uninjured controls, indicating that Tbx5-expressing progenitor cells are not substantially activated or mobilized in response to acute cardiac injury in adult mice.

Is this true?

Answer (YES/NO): NO